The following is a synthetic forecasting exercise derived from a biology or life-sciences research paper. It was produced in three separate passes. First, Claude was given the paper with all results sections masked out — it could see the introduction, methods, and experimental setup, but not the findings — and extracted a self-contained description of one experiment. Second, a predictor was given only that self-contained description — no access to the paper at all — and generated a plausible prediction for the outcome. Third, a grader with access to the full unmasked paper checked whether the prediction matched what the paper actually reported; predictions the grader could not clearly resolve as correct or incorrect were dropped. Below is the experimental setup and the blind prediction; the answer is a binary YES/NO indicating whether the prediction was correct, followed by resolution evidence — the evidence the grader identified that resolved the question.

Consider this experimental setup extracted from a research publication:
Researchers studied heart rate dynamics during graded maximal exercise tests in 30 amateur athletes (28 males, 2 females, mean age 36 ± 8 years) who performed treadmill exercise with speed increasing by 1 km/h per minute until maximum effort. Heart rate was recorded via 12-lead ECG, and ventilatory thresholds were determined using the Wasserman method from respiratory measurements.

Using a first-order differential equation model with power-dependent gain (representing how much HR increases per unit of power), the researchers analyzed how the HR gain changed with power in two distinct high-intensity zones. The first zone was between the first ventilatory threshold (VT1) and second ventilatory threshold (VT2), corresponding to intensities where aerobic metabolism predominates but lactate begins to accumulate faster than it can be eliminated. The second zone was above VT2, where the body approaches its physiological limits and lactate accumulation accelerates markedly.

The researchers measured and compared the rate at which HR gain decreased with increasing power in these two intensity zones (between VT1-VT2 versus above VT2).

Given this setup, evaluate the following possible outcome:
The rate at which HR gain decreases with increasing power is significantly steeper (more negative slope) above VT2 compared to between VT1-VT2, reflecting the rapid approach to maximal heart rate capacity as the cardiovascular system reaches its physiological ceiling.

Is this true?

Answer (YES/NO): YES